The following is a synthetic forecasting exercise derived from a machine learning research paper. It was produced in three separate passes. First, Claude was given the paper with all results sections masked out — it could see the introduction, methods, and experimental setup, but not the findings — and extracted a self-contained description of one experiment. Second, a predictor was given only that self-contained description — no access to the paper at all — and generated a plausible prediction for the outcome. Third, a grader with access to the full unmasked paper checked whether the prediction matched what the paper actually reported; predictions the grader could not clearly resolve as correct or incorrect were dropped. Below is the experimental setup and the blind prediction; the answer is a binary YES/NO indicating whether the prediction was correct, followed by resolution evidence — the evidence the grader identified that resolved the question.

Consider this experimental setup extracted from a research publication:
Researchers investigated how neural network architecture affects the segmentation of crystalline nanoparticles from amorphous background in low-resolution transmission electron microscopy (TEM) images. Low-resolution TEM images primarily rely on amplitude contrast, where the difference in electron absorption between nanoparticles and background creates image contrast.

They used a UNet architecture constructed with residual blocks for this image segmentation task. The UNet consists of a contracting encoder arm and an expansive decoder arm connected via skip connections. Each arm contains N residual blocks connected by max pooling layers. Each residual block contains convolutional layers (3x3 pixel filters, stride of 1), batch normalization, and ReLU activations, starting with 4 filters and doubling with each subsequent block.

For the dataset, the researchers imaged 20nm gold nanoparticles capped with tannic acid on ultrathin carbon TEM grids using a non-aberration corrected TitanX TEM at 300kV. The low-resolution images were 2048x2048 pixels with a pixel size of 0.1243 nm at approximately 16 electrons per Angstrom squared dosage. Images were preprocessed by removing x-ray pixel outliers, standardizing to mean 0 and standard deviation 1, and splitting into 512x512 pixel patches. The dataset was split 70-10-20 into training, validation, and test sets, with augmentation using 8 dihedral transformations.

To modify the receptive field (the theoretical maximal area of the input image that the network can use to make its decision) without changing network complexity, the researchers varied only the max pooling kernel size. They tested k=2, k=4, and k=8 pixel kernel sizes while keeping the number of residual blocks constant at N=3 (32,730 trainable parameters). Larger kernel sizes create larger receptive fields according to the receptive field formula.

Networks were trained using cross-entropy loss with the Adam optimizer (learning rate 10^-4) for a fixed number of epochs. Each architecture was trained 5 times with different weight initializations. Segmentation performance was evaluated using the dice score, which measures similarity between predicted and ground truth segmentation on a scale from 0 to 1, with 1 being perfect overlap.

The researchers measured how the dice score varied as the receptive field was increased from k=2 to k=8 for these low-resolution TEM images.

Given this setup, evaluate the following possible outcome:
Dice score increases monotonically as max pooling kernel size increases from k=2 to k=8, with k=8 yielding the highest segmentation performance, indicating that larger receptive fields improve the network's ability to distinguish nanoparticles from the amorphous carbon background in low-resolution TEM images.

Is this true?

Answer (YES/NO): NO